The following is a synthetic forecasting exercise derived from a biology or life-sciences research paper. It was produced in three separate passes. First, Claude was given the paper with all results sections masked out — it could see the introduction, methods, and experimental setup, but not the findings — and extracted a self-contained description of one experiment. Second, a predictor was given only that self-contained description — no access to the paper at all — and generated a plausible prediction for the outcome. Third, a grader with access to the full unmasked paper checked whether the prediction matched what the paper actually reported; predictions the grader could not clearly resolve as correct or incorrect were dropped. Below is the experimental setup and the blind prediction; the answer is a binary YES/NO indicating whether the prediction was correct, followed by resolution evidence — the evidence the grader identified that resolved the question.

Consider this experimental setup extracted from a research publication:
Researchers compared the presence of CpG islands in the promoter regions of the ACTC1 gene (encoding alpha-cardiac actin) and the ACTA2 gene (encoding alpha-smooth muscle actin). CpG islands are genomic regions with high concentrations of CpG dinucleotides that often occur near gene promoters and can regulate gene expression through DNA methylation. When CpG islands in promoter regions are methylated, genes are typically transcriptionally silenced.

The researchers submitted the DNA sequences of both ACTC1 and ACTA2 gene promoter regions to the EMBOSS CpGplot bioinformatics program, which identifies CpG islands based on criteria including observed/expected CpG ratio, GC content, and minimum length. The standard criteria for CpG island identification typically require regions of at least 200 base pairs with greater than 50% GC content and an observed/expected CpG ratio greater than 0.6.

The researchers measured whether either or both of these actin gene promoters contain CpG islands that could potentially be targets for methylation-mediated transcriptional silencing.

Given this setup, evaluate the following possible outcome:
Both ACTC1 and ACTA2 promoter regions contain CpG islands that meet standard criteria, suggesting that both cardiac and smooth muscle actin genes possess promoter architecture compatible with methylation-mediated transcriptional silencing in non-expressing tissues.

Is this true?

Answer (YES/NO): NO